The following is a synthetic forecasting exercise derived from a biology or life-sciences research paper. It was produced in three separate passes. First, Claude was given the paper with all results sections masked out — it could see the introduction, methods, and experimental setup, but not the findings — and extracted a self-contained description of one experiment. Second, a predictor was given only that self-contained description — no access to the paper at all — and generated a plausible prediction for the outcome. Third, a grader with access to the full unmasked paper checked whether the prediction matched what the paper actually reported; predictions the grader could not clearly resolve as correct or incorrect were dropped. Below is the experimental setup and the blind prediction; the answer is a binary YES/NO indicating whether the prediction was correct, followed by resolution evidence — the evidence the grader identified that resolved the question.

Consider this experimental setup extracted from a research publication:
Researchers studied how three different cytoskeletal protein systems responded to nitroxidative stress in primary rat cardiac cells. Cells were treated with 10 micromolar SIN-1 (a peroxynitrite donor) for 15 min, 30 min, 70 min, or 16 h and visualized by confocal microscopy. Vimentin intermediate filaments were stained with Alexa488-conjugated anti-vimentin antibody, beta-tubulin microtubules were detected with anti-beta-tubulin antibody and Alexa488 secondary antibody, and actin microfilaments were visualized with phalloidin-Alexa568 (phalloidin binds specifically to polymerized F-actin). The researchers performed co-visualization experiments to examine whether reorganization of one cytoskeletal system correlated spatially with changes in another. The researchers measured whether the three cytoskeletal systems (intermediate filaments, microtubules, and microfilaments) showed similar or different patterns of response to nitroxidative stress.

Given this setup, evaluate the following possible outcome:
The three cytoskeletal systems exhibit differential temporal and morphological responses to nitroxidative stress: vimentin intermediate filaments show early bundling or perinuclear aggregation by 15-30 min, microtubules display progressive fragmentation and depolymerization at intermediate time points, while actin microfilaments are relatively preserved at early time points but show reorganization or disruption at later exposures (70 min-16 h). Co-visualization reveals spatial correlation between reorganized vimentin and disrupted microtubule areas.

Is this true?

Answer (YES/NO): NO